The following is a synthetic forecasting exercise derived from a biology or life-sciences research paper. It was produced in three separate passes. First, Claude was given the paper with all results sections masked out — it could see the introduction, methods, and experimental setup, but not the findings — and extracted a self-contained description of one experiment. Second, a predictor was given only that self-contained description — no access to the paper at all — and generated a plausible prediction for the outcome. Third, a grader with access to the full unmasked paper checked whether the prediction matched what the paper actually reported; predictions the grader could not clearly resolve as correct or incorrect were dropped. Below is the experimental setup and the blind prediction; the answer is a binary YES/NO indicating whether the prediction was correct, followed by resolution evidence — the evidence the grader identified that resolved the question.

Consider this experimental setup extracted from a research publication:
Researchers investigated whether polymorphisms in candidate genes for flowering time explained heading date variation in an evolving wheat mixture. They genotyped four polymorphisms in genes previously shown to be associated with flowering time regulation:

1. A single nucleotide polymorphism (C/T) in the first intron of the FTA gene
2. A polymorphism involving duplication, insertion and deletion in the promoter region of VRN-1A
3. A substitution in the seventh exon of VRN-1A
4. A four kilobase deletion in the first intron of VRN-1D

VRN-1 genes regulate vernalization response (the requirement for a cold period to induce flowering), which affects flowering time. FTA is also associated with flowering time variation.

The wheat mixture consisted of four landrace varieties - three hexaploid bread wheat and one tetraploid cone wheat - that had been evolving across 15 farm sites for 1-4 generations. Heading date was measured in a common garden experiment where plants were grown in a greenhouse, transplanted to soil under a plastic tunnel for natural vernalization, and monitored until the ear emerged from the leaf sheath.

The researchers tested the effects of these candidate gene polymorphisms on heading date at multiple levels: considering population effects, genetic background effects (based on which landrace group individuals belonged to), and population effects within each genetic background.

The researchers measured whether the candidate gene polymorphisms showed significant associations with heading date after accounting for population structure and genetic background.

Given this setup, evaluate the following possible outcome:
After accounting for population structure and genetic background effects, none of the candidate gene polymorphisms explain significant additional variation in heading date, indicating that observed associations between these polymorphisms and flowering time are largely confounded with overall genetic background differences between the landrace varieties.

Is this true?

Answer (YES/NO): NO